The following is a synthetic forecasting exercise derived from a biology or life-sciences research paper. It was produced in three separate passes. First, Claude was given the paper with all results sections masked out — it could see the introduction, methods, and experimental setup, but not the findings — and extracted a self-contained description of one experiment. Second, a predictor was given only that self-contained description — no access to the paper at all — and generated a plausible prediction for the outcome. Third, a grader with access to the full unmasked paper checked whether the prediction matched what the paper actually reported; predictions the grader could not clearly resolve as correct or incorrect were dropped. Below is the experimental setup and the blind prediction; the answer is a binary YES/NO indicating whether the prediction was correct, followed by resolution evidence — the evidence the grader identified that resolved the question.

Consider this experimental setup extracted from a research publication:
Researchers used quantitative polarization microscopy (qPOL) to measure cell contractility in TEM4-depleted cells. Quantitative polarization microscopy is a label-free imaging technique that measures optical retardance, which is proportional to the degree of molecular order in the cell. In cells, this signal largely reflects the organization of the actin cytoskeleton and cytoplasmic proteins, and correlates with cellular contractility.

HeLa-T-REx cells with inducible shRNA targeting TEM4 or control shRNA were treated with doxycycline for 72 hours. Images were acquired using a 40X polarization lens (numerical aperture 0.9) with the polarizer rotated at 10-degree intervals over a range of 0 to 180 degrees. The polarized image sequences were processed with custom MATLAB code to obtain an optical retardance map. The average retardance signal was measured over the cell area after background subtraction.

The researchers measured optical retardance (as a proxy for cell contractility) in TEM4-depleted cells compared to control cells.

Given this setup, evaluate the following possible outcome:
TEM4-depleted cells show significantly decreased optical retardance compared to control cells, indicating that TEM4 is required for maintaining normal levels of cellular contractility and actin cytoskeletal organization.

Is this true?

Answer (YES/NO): YES